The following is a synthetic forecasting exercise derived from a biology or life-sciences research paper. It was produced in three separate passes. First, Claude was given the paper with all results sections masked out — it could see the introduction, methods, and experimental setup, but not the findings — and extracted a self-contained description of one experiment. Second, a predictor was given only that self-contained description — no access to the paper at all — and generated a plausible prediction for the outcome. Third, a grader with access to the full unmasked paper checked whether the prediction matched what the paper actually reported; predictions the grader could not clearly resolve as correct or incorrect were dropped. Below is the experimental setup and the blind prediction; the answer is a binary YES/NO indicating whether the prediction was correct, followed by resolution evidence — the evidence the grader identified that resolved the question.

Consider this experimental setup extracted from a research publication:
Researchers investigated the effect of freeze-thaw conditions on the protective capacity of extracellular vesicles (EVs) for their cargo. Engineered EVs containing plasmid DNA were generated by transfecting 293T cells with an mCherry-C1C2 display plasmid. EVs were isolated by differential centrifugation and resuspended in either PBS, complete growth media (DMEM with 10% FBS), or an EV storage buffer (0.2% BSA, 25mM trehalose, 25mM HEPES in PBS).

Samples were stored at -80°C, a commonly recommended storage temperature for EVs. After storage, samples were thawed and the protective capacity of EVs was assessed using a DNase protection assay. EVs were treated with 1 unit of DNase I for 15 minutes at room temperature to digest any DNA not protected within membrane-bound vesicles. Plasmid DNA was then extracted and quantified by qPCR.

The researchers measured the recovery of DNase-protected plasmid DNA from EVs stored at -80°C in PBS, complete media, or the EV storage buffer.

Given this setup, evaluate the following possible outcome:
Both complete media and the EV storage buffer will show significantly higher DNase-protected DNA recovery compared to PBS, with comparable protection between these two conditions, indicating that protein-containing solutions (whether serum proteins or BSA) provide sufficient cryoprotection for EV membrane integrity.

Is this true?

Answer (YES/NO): NO